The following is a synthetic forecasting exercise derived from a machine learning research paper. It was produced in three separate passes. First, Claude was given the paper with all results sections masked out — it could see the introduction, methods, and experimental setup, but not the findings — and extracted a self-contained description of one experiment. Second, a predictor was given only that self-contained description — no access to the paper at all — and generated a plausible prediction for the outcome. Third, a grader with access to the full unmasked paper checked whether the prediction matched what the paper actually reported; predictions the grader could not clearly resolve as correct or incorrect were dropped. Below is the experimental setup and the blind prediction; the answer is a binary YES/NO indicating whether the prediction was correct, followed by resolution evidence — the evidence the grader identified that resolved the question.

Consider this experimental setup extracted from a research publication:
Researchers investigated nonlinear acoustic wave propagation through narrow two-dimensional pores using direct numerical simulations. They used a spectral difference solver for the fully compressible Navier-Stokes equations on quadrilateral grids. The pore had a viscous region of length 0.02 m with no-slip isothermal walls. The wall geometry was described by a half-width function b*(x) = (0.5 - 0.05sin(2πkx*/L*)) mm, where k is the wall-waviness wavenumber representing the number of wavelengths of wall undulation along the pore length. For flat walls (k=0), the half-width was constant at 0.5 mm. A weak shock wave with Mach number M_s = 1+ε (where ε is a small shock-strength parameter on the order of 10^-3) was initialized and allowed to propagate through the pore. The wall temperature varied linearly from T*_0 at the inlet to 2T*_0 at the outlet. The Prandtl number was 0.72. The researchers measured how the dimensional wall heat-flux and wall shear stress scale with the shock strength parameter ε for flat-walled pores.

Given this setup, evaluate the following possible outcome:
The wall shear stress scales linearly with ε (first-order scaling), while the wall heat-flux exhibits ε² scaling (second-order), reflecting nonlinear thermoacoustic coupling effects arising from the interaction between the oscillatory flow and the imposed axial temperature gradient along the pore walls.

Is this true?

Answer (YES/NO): NO